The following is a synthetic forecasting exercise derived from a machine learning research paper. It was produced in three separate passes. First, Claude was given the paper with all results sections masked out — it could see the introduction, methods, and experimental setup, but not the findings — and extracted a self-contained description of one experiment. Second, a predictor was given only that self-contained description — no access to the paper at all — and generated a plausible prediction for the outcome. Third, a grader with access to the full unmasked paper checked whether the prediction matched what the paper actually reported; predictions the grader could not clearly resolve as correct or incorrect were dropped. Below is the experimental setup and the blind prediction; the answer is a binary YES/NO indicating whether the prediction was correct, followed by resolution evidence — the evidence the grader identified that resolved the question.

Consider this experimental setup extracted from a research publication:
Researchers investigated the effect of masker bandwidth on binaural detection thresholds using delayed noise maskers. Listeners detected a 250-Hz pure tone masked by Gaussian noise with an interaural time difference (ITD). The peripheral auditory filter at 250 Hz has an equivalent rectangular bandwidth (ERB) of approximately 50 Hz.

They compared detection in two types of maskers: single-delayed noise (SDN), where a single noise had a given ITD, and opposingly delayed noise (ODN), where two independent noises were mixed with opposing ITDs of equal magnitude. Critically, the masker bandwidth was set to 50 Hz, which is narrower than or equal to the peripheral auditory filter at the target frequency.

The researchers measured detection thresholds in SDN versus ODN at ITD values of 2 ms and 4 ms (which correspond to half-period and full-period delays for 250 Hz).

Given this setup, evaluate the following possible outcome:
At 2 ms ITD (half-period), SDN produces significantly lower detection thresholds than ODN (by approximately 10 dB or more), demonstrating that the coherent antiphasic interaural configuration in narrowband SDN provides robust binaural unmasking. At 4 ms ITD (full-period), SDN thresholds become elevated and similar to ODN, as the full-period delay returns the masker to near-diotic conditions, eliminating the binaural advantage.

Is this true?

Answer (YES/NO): NO